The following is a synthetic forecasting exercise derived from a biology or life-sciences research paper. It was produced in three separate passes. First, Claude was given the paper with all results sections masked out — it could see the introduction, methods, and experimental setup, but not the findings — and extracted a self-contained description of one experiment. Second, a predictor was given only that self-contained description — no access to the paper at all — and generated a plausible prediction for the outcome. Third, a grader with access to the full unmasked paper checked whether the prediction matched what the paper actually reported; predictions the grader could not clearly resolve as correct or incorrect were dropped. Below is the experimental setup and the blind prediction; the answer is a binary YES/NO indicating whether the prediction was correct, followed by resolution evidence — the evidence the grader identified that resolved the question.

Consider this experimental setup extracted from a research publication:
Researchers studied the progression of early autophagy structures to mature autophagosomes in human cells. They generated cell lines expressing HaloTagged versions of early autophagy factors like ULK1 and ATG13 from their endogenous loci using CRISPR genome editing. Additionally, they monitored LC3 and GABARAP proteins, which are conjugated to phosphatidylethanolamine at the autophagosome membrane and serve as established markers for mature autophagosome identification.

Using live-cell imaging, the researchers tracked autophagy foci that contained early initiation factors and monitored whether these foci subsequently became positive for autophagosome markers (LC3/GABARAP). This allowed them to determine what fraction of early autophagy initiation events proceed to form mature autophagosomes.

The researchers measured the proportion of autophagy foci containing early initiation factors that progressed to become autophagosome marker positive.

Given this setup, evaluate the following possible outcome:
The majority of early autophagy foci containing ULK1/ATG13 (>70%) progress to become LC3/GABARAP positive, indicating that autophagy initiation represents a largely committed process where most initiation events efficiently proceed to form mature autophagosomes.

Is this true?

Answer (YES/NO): NO